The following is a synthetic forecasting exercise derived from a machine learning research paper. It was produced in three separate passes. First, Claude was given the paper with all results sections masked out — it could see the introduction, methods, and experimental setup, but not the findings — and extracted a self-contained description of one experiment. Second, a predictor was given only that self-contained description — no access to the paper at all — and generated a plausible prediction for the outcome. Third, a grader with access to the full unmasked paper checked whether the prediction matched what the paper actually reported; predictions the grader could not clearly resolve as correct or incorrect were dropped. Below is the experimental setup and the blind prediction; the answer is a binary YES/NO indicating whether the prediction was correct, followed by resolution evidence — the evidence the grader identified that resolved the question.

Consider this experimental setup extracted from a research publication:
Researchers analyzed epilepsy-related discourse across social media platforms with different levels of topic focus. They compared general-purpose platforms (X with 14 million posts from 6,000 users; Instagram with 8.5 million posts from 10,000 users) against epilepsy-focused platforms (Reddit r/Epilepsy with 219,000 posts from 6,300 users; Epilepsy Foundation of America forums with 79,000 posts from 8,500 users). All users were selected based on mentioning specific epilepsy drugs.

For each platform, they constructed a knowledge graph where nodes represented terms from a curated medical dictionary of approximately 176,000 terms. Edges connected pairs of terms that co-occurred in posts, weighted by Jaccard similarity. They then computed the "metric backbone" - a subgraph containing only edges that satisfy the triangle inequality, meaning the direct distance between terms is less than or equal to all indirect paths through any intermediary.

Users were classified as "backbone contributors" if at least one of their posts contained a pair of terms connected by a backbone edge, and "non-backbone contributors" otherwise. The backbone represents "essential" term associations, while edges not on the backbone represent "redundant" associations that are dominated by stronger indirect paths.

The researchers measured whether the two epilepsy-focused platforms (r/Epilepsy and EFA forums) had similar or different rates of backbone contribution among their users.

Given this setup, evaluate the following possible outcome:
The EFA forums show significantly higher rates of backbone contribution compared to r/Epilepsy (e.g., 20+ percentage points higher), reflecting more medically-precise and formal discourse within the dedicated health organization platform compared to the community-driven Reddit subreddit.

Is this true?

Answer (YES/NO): NO